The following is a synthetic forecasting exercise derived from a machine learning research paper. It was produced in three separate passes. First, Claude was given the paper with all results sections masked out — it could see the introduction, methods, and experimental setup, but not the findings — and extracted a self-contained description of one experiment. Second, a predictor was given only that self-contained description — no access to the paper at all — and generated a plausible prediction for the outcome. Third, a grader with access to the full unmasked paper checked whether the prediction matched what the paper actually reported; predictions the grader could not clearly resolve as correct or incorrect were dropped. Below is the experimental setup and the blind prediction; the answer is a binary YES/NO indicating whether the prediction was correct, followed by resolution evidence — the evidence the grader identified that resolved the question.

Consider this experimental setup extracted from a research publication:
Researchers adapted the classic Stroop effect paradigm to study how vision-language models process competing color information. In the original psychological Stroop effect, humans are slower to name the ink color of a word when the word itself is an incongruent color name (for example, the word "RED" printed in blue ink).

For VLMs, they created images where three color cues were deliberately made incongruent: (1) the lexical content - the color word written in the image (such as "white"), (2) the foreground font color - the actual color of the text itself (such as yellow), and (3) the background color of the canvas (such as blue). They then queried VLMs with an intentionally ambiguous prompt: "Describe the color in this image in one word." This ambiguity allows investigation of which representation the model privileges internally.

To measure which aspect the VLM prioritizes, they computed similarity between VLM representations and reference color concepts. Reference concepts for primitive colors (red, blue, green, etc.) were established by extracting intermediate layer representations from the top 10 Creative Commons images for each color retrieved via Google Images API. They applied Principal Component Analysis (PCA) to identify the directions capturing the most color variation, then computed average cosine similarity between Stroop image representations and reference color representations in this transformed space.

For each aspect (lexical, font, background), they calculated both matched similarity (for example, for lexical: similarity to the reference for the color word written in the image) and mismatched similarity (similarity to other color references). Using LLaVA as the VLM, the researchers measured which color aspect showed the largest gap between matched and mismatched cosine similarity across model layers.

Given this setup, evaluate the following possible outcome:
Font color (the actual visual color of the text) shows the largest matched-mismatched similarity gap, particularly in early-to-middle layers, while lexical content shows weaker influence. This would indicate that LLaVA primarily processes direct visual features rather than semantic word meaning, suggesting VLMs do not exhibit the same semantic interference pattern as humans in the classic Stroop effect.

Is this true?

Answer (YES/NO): NO